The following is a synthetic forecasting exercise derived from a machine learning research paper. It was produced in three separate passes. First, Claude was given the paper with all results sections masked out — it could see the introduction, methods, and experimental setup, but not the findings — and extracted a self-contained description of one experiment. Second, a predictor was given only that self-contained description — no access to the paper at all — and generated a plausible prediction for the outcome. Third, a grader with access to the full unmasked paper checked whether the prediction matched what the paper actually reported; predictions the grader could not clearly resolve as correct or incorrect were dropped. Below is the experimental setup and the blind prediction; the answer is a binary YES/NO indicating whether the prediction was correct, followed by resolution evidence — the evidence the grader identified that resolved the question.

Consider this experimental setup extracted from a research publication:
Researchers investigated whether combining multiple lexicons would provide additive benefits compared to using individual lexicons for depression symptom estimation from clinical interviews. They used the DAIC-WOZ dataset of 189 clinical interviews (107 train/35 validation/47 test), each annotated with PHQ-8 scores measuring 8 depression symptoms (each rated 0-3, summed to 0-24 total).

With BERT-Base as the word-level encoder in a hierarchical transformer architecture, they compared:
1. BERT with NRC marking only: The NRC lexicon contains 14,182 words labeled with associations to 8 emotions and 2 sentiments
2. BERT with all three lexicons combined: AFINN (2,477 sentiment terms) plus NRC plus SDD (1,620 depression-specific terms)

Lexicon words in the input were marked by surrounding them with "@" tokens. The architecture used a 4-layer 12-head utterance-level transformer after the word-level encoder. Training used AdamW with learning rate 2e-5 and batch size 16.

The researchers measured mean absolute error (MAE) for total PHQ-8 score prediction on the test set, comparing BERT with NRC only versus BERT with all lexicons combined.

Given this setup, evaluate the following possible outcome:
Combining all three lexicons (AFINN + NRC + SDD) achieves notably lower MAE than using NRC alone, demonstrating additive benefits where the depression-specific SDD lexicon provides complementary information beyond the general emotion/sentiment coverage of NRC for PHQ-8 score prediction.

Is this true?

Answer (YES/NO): NO